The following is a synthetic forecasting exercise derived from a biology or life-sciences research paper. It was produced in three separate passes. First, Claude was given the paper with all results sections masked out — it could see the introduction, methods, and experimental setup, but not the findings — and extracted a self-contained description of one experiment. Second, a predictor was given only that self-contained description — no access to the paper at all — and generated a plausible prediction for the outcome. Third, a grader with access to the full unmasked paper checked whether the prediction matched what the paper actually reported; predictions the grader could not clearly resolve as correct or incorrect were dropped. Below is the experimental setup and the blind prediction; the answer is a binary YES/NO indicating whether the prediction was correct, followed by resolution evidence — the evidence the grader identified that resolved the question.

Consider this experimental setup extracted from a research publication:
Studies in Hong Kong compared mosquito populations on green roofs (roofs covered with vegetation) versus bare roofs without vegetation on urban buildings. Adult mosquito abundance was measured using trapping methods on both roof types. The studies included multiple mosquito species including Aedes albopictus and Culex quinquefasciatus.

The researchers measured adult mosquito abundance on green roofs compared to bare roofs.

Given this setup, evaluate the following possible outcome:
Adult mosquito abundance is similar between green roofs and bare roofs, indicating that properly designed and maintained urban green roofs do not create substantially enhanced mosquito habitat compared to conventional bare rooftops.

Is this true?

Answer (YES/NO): NO